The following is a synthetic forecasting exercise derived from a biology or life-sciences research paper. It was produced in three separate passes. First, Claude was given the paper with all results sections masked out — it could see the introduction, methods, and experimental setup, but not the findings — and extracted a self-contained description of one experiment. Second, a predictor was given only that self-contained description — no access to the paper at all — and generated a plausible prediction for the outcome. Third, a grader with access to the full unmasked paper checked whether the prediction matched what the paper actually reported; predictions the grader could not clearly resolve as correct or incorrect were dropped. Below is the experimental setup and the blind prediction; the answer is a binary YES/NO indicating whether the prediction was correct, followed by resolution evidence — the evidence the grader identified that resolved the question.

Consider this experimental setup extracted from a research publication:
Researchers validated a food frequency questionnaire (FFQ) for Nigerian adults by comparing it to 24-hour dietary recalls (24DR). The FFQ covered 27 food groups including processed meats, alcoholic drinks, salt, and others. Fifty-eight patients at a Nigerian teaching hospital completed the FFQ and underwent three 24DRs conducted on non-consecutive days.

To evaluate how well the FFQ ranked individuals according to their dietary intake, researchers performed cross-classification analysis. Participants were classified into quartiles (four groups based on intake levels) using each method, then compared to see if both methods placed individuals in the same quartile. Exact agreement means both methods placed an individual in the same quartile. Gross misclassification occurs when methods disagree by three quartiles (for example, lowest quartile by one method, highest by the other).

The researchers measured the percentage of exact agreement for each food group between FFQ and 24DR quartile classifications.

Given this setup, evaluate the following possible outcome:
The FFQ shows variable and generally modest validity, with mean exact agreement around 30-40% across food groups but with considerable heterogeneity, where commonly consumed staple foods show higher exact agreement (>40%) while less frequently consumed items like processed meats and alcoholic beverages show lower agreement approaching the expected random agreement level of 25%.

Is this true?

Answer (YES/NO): NO